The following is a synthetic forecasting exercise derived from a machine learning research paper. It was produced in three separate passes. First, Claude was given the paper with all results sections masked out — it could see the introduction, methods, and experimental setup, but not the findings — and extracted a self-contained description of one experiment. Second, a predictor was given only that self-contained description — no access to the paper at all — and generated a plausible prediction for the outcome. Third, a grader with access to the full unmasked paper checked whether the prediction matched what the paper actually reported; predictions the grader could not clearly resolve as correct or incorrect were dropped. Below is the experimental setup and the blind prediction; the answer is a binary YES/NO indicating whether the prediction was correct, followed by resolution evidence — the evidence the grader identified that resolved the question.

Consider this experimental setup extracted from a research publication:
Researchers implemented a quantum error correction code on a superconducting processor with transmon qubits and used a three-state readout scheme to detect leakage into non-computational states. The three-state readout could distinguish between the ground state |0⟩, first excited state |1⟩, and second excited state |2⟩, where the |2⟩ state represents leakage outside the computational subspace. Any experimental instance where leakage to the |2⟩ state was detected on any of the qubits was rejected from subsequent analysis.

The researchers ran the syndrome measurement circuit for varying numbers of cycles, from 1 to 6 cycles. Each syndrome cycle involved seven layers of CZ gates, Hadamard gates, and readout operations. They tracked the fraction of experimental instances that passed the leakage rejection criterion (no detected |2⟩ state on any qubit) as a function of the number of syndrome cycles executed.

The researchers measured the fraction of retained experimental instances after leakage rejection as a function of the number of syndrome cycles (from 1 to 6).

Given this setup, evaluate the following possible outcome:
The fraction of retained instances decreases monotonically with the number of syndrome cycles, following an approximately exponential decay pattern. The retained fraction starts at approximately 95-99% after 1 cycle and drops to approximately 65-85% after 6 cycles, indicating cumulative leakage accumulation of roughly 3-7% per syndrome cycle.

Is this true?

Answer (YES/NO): NO